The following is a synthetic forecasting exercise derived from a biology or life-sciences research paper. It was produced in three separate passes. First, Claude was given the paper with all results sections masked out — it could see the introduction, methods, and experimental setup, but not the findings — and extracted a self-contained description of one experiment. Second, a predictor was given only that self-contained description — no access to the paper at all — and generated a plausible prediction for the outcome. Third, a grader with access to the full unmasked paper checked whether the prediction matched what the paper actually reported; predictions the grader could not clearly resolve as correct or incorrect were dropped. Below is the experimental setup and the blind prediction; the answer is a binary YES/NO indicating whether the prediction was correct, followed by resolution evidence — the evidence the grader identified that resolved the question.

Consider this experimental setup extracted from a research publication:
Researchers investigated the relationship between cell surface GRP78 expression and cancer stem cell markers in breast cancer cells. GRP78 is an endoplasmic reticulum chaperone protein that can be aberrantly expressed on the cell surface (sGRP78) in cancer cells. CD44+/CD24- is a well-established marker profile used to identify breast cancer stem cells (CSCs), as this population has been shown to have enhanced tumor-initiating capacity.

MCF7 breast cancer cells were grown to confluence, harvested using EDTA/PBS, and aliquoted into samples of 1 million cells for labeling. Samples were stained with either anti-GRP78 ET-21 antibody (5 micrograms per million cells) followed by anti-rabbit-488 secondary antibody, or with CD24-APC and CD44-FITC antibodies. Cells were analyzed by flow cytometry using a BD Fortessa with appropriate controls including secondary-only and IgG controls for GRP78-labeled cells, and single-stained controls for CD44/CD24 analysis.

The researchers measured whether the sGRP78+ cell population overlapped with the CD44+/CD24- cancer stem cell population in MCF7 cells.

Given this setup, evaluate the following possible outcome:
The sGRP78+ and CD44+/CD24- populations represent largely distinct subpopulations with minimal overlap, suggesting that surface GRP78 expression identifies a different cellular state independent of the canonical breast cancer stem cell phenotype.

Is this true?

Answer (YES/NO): NO